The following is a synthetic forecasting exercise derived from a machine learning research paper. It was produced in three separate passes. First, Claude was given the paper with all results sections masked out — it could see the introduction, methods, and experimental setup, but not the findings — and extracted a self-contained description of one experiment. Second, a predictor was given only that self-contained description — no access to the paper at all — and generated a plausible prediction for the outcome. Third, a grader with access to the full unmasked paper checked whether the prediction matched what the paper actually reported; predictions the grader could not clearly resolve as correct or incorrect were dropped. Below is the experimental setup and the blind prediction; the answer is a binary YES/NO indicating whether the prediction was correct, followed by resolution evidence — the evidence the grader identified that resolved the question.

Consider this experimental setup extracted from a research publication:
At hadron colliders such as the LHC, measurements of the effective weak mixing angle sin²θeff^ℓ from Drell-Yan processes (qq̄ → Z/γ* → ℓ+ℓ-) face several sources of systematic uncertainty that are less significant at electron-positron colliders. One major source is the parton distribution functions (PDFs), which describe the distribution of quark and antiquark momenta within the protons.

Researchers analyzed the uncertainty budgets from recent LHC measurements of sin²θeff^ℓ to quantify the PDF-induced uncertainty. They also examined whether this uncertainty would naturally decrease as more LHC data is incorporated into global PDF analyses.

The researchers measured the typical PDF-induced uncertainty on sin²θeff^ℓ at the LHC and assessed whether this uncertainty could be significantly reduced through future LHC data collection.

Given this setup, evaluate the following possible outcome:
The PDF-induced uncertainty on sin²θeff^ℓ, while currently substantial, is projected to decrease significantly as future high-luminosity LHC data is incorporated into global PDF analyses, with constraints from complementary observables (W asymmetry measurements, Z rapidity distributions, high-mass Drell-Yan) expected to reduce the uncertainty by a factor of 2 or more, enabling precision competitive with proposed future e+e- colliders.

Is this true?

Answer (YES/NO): NO